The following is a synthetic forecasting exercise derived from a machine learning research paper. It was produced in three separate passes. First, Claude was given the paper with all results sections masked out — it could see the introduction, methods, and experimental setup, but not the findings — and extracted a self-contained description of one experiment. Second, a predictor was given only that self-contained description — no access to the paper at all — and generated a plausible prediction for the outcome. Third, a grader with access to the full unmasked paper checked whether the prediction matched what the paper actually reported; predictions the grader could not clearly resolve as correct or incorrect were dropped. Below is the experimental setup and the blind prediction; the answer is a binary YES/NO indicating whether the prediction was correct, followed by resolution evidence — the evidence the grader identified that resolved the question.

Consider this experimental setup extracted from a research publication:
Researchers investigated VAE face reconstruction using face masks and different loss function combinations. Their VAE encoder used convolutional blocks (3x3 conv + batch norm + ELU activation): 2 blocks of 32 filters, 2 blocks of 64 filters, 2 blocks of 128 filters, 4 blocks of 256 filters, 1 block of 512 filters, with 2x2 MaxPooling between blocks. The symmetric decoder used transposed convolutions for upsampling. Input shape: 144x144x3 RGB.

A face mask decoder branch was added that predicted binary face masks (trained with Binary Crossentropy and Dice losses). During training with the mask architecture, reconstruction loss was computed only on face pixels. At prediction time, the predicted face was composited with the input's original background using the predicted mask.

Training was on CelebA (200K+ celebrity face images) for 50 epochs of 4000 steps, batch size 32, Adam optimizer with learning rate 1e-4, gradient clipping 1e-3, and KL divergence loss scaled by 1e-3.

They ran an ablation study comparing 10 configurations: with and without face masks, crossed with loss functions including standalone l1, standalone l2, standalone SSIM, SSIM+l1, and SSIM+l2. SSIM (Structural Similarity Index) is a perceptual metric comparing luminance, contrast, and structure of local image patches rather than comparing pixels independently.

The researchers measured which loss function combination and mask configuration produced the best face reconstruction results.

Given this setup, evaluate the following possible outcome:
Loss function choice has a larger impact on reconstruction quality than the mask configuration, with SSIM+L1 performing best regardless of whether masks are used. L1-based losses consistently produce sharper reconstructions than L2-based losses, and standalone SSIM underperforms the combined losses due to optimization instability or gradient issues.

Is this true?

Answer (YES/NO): NO